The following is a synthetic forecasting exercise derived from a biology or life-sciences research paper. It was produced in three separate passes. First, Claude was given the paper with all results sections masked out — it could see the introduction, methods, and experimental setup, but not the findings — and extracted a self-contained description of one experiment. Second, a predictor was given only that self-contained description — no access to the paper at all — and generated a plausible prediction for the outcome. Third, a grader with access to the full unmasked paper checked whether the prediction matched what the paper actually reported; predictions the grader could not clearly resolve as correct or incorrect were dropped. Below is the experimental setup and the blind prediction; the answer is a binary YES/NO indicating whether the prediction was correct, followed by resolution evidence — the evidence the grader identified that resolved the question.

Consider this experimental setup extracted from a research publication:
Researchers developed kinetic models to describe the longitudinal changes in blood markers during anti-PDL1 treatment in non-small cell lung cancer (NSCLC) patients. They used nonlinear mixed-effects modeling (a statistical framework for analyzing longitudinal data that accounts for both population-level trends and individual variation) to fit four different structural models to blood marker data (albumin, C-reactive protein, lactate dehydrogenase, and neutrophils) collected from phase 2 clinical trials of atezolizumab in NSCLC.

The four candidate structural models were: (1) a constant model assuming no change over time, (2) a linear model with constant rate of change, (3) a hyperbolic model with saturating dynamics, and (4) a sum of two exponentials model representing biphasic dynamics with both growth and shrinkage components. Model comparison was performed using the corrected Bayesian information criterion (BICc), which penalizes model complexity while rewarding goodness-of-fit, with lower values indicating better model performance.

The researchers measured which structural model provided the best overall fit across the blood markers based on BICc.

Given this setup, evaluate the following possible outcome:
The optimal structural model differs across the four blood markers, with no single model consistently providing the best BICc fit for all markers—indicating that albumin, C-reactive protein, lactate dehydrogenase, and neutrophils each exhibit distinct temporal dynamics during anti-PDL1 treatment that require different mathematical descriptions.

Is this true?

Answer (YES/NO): NO